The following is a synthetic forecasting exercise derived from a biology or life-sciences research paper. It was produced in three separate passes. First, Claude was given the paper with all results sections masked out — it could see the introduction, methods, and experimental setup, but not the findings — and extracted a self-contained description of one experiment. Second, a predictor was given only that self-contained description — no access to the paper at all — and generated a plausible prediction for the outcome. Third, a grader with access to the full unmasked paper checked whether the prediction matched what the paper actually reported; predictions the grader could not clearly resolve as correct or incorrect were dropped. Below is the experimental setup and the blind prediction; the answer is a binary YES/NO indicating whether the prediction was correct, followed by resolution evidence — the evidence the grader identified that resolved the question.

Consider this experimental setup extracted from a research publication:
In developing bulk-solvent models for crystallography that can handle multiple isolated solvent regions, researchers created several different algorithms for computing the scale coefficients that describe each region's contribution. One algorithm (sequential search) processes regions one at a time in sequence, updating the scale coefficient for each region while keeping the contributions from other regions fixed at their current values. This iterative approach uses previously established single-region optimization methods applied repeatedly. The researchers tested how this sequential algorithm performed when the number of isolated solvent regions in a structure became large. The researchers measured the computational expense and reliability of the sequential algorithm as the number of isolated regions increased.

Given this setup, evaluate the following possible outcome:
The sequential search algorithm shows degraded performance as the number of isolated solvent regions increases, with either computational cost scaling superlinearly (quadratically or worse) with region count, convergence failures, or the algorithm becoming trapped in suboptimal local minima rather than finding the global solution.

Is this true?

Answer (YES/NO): YES